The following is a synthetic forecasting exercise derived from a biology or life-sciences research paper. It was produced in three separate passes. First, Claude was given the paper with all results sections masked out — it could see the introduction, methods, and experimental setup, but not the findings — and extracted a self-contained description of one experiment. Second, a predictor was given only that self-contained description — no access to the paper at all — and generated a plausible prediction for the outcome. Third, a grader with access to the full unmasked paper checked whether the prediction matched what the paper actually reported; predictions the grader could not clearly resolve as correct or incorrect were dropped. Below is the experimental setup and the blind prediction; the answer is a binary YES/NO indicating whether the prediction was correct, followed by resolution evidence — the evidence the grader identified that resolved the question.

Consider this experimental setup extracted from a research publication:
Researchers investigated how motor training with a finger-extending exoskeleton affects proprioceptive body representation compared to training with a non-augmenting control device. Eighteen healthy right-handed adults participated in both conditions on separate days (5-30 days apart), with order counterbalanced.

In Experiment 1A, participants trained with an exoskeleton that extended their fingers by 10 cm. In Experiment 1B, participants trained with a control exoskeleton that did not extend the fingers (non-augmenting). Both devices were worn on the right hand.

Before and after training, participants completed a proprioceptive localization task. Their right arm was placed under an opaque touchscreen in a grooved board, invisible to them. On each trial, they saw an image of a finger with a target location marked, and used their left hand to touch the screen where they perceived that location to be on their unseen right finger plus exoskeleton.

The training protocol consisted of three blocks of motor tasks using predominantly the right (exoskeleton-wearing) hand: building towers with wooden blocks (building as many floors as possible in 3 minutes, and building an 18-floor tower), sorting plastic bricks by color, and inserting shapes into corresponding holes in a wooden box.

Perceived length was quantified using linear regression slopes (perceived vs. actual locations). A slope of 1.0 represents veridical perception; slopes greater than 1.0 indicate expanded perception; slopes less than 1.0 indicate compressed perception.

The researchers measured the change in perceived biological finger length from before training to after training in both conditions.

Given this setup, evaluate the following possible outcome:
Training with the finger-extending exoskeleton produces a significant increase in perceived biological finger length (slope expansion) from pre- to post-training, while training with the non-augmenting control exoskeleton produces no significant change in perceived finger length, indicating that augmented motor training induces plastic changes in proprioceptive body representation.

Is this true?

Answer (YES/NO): YES